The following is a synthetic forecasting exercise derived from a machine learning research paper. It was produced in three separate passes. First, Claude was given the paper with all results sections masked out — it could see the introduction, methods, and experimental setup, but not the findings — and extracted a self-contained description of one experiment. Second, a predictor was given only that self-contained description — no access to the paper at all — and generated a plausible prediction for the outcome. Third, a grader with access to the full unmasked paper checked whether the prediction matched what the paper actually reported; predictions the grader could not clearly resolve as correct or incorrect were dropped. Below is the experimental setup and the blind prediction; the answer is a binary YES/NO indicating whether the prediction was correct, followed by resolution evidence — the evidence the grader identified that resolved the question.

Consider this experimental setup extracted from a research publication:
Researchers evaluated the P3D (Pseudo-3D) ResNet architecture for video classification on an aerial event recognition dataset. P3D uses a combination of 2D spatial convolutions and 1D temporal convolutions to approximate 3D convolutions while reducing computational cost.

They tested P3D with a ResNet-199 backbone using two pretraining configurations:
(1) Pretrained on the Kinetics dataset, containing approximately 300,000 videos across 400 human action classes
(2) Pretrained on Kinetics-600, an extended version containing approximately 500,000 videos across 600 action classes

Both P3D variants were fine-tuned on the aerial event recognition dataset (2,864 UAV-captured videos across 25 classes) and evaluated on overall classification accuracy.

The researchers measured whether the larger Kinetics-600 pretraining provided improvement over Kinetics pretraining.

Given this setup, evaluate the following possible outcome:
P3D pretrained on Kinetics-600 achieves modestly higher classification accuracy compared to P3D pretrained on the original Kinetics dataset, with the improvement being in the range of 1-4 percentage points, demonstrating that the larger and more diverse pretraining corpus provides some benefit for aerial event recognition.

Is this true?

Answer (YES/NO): YES